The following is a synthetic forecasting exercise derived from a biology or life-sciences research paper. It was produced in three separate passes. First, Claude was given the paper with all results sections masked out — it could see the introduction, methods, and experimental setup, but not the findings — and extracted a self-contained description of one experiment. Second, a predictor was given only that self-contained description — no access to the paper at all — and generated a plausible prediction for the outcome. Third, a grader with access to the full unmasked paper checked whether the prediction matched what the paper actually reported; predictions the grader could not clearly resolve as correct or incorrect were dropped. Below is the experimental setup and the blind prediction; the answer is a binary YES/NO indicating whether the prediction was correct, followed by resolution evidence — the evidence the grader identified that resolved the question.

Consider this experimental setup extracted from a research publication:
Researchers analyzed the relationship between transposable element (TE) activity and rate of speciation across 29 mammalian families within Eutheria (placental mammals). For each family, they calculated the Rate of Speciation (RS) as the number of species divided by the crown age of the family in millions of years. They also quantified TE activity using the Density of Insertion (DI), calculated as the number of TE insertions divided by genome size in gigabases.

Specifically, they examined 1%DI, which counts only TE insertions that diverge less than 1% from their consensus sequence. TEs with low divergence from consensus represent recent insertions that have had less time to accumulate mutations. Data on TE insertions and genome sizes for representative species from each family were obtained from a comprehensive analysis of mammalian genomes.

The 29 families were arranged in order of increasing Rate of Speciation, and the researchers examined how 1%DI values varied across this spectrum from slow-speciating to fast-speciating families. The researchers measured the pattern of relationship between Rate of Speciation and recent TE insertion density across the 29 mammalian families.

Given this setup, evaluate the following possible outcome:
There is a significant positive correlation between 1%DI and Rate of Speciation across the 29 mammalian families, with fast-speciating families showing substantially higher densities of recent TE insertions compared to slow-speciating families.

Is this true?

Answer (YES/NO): YES